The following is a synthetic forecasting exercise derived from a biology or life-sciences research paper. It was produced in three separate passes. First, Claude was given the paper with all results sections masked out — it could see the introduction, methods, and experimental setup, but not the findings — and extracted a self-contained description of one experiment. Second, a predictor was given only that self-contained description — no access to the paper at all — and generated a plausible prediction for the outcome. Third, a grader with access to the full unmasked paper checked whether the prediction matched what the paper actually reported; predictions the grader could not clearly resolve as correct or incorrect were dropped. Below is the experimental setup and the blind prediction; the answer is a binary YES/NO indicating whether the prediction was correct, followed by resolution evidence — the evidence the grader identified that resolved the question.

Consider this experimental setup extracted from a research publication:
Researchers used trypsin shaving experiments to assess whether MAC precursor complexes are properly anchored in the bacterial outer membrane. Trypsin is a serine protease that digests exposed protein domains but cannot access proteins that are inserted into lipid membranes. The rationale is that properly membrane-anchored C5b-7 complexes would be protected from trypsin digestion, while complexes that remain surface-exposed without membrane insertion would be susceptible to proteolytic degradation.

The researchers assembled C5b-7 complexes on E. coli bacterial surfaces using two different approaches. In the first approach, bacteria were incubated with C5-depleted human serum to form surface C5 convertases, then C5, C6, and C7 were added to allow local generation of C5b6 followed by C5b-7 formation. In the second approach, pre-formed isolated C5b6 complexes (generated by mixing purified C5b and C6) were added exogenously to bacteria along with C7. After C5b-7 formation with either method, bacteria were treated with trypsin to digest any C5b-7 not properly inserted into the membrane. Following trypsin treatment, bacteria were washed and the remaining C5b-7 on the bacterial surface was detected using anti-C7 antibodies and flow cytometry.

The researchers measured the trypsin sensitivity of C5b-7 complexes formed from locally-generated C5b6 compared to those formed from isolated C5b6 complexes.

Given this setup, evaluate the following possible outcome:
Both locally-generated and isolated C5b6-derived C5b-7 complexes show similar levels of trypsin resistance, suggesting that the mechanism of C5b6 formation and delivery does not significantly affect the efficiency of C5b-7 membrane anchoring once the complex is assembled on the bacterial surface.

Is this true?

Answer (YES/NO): NO